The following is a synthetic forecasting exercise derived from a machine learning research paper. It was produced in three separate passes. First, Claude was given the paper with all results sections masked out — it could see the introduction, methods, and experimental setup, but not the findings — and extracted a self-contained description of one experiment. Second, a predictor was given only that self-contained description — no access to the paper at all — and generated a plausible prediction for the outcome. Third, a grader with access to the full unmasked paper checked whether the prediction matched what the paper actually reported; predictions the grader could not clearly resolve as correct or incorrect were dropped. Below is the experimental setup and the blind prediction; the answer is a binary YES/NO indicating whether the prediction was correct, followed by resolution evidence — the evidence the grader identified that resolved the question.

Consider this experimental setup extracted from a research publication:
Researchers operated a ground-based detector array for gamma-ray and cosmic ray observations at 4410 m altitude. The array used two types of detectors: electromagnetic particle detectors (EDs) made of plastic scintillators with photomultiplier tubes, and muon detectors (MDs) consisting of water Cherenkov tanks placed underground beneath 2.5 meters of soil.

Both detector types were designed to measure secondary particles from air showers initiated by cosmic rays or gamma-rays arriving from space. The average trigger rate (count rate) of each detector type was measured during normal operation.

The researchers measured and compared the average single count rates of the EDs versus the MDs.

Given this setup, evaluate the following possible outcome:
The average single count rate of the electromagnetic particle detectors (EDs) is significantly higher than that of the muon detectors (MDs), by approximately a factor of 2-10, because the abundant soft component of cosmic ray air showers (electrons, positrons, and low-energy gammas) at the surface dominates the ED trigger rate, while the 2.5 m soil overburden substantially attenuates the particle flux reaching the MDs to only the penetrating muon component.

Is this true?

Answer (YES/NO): NO